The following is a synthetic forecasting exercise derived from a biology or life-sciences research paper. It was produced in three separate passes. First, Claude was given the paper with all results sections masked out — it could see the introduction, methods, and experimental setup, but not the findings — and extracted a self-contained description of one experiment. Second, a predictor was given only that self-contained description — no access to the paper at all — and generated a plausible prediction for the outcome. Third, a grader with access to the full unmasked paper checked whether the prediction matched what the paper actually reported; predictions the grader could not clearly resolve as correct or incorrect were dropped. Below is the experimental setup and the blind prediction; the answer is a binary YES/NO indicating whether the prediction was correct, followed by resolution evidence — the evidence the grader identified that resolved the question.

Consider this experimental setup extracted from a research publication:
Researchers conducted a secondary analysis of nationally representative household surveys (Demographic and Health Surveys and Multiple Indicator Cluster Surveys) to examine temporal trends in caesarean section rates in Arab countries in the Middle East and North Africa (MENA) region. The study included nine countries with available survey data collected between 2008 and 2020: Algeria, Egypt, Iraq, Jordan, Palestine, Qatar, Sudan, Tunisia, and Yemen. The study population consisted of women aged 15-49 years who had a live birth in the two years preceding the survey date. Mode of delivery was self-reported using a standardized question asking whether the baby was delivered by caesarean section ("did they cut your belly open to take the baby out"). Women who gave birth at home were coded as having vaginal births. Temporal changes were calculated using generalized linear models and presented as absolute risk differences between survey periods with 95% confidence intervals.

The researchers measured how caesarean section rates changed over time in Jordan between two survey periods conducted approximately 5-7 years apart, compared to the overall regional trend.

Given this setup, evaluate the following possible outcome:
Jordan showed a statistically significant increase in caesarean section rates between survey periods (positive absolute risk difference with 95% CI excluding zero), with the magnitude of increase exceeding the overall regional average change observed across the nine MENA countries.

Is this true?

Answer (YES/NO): NO